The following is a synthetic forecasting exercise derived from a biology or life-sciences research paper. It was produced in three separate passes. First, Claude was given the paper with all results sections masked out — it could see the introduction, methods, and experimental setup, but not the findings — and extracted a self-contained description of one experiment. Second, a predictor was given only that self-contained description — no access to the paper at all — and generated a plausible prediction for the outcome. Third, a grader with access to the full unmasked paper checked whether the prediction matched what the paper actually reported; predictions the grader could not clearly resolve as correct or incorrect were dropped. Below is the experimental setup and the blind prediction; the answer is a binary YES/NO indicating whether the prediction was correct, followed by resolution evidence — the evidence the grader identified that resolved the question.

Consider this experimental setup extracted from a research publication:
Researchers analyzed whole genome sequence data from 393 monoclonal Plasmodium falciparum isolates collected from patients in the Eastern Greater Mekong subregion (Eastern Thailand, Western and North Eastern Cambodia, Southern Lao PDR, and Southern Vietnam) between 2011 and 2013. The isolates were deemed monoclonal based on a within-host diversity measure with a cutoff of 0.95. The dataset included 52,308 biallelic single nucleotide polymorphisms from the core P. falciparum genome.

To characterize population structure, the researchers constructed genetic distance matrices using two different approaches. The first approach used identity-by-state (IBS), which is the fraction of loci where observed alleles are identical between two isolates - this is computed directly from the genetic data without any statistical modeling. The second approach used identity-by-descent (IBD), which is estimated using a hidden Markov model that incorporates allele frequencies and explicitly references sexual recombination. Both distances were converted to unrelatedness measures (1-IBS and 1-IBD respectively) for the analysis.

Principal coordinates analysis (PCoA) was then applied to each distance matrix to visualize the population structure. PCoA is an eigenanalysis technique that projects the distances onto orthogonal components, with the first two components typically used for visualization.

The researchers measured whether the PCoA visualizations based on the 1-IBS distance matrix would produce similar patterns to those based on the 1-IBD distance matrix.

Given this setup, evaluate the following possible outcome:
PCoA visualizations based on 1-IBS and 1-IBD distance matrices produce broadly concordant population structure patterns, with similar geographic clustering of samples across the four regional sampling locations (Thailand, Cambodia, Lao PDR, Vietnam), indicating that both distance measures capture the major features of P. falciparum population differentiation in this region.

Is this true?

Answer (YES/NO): NO